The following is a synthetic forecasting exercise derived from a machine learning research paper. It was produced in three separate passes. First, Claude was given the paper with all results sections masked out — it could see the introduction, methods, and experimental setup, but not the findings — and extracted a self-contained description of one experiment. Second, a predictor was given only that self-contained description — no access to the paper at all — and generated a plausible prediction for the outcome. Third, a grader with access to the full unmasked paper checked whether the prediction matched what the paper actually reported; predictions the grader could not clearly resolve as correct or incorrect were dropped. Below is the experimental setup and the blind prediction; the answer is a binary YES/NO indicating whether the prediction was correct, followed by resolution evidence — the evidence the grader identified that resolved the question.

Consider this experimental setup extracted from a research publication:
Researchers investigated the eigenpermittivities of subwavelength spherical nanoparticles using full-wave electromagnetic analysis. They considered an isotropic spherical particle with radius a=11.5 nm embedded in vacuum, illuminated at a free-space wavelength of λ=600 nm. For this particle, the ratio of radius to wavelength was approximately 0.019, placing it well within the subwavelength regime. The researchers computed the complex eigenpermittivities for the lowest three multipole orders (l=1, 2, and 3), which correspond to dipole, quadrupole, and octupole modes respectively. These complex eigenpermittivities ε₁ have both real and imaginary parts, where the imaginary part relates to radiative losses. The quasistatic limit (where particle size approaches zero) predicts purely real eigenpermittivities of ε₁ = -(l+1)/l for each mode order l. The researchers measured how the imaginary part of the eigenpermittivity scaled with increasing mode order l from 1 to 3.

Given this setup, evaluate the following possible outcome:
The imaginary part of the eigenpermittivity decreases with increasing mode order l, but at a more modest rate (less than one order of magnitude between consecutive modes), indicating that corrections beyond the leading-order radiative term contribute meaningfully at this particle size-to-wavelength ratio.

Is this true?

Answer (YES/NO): NO